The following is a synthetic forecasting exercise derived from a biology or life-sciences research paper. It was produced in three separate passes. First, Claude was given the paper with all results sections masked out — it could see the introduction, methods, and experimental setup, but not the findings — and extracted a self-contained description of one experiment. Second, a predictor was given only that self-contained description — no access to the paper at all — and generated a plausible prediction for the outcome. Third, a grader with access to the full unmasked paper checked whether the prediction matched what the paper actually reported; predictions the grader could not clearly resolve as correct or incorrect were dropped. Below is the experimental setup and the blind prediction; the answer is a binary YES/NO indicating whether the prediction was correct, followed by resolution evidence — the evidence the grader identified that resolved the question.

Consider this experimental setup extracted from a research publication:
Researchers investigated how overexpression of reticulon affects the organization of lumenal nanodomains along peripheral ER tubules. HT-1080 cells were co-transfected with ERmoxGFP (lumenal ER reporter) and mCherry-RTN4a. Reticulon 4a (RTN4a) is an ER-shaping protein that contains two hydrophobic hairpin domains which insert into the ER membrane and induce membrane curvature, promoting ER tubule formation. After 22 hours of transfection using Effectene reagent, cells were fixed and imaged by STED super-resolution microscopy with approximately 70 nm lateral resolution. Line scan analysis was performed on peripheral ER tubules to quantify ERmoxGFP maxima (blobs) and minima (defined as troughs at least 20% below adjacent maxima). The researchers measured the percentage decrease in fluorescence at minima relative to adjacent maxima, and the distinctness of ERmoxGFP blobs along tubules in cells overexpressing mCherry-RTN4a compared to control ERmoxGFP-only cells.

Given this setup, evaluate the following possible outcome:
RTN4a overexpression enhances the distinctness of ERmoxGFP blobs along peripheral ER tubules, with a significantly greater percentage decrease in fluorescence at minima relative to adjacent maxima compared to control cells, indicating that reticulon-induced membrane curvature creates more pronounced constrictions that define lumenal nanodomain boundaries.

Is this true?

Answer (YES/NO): YES